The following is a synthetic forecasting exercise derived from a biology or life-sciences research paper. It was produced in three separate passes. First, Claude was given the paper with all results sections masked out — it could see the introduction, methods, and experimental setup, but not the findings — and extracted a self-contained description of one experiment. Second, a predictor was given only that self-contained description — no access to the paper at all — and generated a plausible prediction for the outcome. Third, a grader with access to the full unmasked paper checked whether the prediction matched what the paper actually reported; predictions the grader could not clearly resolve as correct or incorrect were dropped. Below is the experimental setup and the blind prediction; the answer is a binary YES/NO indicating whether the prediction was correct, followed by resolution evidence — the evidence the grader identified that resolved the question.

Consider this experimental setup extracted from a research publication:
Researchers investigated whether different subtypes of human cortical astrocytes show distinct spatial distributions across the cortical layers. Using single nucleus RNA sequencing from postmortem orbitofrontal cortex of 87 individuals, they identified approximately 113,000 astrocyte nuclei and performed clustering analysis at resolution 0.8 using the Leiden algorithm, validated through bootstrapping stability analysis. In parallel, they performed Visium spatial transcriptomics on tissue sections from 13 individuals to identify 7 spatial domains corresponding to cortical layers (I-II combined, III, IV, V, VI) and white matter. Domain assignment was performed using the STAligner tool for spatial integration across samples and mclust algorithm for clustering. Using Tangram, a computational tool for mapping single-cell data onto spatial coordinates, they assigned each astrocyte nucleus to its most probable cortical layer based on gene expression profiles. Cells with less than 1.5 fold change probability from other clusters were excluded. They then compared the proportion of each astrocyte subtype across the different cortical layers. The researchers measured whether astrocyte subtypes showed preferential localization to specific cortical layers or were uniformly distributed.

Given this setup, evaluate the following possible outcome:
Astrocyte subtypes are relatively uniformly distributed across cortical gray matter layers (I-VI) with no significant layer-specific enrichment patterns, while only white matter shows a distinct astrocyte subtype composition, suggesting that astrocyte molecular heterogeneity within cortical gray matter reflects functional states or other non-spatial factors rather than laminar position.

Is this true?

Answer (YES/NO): NO